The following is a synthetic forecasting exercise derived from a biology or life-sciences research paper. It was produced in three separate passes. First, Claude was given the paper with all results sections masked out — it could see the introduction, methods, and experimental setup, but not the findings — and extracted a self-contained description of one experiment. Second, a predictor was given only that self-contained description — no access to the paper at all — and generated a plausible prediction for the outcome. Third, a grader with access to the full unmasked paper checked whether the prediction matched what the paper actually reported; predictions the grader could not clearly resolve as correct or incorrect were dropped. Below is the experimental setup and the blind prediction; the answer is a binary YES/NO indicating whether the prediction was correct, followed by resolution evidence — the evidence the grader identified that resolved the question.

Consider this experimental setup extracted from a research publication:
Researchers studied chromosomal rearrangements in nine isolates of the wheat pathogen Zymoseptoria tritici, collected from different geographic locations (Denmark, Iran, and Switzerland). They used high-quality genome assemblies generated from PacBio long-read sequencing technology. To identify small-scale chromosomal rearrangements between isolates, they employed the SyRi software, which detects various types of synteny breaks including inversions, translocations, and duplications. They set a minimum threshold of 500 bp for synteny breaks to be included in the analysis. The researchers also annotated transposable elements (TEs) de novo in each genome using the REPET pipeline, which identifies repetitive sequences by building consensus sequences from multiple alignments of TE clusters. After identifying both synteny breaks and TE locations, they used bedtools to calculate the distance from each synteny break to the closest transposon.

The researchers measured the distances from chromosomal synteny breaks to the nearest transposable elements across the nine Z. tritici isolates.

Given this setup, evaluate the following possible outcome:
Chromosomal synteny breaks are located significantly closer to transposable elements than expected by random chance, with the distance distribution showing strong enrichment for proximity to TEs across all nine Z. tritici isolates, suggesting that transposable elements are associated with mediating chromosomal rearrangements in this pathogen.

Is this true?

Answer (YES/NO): NO